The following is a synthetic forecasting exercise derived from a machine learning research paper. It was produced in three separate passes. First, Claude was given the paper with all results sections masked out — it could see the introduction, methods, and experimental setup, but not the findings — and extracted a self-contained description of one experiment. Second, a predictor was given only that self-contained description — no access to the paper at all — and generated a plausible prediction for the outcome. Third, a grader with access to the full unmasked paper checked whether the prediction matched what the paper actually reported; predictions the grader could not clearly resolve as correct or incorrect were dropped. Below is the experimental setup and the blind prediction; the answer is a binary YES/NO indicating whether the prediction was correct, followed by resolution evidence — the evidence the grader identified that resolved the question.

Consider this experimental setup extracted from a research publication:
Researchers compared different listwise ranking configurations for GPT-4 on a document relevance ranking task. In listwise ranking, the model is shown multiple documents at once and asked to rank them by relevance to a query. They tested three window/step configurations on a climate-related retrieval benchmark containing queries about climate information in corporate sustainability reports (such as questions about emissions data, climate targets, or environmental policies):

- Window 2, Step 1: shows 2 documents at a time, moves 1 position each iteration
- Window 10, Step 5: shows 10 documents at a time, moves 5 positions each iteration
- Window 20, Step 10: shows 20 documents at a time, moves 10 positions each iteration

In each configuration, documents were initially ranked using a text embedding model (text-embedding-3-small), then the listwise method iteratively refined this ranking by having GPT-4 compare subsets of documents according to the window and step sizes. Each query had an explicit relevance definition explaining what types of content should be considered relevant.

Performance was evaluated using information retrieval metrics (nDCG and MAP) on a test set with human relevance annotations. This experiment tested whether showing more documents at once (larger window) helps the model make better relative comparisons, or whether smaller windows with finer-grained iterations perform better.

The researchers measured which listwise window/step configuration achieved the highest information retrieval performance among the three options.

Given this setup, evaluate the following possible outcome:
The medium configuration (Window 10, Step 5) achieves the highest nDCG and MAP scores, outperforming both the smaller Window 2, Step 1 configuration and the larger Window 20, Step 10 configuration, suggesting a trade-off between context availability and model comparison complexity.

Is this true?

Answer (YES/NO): YES